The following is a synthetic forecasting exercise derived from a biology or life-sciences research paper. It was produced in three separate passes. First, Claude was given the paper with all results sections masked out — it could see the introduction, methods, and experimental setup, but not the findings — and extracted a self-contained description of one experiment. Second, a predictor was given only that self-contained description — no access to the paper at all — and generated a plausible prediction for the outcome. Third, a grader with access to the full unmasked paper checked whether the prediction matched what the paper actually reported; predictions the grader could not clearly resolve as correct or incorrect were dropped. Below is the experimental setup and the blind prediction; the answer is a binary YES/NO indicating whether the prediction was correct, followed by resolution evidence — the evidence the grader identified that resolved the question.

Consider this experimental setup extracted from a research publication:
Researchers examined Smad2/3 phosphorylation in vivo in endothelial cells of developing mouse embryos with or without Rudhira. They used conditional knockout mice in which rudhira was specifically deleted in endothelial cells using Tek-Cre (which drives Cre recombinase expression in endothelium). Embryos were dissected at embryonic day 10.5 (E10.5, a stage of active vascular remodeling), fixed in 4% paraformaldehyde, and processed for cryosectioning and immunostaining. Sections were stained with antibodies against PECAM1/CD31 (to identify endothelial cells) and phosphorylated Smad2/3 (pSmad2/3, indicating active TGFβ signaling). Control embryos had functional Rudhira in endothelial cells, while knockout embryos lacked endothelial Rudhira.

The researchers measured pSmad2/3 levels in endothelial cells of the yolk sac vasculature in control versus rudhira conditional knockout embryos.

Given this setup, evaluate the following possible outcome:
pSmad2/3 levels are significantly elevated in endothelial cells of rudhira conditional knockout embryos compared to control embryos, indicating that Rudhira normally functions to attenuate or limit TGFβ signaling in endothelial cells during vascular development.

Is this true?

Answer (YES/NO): NO